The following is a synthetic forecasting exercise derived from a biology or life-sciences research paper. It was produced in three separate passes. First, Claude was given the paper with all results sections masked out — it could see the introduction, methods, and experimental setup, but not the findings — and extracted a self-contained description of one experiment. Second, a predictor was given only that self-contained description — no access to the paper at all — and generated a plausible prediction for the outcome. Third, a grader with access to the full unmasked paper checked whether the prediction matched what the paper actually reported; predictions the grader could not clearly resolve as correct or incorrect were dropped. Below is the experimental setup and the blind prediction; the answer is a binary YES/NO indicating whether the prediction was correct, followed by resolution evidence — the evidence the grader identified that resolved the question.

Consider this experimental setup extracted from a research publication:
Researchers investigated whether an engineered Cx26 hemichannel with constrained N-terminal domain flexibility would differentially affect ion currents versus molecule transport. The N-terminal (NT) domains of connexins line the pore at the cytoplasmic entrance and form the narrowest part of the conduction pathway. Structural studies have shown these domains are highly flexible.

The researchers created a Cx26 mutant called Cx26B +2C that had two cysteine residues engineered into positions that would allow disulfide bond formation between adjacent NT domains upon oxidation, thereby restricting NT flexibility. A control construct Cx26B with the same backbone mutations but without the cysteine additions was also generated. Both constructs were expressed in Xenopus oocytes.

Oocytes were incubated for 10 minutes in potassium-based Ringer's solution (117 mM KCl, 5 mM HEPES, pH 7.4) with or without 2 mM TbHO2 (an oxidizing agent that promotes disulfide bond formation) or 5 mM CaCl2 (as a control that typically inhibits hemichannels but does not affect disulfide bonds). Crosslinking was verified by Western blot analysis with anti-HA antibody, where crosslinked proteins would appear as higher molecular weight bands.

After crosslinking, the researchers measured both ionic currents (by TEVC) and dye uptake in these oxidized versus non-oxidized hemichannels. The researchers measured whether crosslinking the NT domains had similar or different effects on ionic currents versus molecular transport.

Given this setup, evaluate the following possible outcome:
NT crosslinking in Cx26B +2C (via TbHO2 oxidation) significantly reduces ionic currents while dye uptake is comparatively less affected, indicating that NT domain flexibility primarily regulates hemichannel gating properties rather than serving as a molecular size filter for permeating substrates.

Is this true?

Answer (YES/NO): NO